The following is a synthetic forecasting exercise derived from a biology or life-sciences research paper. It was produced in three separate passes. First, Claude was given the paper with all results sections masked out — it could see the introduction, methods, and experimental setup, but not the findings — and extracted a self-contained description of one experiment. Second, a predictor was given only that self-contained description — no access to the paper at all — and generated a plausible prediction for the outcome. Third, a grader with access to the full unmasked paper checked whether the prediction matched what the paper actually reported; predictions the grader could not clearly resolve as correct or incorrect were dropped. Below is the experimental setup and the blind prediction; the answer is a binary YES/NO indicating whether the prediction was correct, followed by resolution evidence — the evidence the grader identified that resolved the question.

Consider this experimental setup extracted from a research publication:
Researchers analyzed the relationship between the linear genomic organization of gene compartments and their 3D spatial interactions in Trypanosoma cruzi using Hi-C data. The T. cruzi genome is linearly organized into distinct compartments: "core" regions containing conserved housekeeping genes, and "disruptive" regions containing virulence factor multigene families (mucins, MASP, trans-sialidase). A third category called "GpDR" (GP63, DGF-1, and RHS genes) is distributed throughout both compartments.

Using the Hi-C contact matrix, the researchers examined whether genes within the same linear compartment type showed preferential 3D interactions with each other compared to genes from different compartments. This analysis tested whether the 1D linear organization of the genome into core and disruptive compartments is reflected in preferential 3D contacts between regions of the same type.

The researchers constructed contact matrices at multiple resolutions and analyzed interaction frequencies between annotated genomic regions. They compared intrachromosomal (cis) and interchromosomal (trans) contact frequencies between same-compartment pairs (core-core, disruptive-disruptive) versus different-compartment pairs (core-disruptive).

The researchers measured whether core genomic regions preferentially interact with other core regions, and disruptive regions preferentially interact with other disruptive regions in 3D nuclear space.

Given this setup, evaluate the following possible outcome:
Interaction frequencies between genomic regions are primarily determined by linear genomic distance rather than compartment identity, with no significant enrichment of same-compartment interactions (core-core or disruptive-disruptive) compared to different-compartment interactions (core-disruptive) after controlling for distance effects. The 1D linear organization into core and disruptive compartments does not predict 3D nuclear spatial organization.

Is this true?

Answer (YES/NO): NO